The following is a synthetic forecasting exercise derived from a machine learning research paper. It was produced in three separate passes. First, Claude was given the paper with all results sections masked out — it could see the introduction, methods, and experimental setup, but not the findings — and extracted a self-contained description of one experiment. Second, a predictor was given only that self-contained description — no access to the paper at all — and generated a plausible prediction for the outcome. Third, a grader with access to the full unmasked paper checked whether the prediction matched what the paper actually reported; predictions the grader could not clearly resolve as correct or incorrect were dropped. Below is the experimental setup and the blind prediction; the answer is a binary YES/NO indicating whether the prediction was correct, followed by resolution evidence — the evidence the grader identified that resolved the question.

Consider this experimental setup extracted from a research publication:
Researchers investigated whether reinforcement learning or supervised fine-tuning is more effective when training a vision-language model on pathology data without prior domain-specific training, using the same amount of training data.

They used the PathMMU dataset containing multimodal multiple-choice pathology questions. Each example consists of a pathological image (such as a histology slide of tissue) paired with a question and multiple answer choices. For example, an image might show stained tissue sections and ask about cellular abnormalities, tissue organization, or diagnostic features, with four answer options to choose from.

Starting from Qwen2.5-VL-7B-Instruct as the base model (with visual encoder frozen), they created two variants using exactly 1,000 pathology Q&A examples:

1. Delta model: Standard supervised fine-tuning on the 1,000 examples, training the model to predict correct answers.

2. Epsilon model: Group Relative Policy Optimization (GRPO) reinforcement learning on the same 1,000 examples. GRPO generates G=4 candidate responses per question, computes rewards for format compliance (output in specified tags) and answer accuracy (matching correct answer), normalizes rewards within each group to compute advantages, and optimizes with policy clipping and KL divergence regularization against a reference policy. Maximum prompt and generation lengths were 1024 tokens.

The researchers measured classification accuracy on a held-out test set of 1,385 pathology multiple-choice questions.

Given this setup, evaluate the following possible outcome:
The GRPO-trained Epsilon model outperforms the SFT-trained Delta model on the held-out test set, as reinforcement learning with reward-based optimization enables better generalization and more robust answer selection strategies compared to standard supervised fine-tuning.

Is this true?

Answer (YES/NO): YES